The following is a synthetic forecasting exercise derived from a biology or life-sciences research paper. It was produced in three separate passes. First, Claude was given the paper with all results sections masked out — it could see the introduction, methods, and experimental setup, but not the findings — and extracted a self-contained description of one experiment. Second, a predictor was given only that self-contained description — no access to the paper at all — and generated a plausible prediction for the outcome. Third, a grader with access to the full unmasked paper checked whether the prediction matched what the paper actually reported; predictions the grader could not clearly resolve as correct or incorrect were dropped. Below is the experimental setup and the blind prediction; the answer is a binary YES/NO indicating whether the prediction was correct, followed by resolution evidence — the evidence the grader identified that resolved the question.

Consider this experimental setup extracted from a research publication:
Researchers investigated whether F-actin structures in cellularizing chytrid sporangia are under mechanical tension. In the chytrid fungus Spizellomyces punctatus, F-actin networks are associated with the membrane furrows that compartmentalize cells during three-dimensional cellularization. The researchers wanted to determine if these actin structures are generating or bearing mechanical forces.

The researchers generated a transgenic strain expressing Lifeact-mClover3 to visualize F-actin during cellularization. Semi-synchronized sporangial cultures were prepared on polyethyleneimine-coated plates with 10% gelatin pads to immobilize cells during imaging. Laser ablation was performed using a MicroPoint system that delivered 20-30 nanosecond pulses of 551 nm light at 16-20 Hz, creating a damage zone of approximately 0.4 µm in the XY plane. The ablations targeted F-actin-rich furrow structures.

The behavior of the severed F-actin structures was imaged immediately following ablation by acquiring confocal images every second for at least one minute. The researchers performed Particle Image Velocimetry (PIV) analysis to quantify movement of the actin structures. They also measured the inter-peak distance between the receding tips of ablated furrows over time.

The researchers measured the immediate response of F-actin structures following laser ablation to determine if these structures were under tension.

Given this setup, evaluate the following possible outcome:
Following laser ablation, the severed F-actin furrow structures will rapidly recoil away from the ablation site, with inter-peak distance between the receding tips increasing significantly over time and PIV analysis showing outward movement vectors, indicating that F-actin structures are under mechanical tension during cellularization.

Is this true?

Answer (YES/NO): YES